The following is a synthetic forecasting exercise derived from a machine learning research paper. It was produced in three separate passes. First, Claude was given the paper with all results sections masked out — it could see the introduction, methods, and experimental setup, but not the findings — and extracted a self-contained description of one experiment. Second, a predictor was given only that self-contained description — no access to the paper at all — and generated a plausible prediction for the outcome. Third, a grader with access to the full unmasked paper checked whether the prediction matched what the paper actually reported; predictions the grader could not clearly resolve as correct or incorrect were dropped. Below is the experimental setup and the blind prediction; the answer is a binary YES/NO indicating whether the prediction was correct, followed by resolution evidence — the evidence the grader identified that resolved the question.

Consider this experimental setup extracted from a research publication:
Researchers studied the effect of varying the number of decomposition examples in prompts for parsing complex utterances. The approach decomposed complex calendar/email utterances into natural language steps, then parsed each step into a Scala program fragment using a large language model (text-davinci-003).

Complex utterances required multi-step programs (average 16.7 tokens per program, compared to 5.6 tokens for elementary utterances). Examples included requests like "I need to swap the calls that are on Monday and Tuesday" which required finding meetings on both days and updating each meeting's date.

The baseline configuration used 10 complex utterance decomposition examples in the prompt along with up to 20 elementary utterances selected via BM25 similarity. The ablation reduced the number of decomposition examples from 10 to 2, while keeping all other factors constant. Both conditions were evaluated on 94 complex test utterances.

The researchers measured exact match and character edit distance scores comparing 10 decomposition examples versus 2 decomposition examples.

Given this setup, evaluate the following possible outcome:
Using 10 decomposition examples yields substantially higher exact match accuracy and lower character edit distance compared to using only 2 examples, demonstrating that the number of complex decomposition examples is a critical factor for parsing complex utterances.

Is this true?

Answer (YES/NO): NO